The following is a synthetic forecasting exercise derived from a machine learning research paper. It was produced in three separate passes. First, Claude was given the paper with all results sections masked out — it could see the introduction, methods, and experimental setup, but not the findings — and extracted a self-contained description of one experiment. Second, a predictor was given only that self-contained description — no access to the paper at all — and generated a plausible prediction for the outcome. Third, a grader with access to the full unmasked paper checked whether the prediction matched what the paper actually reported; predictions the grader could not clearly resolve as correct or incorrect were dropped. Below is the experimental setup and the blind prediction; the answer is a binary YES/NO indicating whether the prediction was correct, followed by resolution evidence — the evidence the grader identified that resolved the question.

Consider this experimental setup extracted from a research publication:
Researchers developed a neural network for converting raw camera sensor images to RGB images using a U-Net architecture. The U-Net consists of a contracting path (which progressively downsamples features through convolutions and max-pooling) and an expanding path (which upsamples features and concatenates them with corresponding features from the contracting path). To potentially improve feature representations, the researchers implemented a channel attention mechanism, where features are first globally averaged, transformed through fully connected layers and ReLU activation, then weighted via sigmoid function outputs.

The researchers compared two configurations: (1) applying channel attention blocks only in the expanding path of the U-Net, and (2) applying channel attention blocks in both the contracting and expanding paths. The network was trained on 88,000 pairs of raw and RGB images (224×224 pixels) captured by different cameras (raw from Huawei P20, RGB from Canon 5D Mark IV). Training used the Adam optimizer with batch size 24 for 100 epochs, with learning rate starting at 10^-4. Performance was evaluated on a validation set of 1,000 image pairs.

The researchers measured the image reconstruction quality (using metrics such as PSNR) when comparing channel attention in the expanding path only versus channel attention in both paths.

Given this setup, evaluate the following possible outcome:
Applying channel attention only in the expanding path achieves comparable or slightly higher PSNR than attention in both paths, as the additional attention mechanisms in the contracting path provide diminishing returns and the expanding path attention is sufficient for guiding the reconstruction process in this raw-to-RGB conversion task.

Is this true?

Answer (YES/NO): YES